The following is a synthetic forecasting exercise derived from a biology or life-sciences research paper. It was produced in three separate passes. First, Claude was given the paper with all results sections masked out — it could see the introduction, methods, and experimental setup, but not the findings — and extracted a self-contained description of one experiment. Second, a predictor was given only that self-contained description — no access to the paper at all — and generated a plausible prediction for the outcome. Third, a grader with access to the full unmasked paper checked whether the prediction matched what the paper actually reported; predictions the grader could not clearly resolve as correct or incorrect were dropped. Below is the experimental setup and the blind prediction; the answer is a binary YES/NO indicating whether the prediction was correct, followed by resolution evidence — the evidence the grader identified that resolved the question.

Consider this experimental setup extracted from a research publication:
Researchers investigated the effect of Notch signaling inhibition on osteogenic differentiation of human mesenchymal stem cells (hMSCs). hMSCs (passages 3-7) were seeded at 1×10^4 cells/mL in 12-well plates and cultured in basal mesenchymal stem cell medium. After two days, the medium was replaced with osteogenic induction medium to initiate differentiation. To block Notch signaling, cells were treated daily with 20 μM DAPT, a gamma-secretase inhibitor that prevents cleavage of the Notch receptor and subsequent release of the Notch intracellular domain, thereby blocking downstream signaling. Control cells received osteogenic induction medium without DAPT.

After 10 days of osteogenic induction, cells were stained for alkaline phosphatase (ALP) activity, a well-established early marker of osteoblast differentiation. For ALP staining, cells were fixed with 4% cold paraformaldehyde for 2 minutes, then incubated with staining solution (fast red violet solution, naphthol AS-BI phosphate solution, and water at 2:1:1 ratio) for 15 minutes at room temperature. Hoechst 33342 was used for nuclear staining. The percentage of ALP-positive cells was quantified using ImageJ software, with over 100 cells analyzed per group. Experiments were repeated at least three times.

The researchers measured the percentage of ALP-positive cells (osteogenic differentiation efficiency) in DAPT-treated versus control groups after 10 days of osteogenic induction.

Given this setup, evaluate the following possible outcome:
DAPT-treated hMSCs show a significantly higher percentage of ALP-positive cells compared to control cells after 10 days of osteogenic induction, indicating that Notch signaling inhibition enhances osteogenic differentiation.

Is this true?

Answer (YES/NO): NO